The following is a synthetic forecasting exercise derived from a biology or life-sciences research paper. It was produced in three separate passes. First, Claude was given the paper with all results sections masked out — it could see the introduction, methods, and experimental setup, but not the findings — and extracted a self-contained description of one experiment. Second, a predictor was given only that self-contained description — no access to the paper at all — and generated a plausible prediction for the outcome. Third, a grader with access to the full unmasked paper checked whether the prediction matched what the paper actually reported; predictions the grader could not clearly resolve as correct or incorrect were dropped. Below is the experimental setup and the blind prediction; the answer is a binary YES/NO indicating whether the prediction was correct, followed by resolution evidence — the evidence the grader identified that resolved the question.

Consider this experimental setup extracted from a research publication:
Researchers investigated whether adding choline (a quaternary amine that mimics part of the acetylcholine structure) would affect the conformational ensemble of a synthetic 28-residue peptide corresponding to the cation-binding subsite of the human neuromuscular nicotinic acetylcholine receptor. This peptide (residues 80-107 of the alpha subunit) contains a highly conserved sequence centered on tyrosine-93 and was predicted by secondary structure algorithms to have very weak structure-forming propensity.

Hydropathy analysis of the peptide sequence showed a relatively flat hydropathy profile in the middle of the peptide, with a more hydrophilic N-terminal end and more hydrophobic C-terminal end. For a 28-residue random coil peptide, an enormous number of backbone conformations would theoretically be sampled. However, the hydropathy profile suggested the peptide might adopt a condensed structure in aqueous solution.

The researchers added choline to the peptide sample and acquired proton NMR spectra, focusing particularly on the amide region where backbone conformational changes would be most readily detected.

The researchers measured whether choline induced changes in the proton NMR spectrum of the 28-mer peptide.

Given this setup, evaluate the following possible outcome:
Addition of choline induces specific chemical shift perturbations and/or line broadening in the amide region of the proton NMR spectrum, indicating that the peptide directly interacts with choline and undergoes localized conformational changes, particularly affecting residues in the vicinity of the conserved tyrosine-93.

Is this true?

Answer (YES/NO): NO